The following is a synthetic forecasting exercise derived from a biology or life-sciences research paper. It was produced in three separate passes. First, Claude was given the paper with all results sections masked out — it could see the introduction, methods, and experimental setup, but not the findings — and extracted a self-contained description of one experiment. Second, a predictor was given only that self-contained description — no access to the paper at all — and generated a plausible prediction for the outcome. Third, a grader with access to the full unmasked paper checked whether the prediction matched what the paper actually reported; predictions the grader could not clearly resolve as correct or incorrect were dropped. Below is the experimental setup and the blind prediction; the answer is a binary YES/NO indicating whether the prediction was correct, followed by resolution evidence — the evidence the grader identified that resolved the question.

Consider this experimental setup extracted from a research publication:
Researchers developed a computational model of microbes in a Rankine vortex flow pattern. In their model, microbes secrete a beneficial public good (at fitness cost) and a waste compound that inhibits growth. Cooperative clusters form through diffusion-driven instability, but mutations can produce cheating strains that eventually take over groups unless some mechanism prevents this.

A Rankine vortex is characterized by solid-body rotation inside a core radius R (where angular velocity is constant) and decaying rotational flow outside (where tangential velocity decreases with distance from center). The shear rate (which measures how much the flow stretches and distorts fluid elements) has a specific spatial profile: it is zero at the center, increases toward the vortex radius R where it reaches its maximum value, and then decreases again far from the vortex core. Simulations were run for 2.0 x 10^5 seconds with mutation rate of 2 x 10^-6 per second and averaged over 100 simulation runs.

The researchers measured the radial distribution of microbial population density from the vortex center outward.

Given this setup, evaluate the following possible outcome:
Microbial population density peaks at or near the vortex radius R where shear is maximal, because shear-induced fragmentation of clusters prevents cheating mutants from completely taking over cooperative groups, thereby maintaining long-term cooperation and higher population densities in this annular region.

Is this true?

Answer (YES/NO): YES